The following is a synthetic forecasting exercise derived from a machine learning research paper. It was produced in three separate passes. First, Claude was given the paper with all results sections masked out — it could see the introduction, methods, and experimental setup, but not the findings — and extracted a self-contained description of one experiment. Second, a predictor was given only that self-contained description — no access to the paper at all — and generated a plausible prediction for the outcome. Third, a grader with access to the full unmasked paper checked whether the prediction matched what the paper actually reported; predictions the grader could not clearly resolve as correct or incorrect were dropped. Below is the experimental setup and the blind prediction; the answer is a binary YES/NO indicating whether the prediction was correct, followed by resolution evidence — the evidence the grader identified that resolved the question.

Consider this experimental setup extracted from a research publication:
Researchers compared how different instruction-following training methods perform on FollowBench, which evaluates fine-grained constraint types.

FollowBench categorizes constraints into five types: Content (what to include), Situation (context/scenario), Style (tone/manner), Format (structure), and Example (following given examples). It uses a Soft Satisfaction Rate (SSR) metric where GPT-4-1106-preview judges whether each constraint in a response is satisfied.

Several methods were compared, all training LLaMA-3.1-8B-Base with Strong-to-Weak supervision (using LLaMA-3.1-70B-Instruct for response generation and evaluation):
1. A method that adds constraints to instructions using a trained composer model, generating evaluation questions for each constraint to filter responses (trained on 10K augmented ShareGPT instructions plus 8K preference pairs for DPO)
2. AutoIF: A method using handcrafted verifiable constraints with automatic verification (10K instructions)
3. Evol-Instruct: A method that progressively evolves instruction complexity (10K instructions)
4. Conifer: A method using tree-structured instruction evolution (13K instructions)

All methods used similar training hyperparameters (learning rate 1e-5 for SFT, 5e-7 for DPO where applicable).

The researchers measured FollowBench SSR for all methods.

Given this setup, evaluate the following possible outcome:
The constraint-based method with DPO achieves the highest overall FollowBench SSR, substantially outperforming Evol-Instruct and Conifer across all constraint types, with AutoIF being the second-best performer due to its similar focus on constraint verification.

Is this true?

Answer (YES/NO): NO